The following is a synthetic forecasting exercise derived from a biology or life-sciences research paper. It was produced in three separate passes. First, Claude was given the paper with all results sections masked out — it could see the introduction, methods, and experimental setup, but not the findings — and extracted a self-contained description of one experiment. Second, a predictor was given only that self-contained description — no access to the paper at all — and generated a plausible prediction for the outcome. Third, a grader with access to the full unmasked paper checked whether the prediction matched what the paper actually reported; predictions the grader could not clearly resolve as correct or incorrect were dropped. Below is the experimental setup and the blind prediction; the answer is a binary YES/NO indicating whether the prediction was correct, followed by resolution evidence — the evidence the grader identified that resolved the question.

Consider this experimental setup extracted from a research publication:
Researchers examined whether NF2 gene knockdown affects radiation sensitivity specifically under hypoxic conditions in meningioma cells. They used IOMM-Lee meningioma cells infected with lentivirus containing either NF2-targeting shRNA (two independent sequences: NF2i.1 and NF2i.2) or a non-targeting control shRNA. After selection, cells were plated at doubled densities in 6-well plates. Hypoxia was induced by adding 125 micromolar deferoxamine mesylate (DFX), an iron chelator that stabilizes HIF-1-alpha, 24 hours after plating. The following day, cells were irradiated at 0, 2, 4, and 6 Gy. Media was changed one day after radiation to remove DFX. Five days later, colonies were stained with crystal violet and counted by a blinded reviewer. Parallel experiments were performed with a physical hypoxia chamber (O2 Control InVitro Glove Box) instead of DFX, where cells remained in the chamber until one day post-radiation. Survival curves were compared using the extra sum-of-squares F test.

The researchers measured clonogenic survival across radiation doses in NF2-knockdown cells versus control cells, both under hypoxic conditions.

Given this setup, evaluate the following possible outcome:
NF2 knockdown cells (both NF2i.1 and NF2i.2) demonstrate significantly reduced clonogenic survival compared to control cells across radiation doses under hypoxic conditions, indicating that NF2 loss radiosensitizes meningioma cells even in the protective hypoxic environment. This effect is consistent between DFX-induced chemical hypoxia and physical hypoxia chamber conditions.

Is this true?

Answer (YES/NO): NO